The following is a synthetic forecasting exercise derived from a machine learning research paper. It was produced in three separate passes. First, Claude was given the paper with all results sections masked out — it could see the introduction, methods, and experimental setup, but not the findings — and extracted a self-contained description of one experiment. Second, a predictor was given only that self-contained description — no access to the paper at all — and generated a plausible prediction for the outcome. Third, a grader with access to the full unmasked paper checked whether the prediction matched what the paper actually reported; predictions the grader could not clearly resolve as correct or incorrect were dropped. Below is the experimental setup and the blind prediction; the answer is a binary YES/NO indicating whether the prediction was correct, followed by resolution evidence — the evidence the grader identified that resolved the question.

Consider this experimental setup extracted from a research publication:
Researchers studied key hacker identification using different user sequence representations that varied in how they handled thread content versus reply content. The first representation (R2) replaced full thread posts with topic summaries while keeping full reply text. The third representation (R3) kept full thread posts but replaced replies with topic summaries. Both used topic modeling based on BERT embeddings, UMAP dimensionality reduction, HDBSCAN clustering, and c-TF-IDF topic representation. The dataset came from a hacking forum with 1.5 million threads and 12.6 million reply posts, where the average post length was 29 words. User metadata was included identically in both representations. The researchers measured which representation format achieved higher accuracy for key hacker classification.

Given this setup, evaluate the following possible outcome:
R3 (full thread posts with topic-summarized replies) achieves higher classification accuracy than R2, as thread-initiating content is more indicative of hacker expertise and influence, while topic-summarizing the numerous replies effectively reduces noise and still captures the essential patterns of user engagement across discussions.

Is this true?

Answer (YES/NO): YES